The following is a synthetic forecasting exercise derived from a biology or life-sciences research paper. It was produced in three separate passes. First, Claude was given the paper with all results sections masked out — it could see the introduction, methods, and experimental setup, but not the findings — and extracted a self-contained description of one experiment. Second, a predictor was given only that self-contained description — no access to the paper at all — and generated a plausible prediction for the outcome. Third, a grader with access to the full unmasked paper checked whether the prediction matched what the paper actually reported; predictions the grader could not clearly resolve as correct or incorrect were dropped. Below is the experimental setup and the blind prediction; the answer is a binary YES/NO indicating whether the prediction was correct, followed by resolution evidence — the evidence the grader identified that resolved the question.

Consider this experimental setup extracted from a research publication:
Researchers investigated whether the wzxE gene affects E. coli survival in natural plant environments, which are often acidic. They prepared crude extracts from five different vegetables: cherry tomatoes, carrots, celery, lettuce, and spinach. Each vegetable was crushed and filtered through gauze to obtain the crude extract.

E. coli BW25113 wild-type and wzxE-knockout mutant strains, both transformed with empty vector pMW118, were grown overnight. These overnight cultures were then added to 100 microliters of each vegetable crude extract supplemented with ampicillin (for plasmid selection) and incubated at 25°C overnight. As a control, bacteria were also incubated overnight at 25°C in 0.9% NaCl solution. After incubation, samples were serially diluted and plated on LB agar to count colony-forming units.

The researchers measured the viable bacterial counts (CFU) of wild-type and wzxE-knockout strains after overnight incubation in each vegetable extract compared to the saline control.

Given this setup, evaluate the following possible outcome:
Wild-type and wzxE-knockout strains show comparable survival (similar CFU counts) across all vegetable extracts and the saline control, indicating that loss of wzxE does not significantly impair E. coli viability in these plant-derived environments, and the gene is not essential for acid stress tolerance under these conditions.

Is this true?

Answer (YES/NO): NO